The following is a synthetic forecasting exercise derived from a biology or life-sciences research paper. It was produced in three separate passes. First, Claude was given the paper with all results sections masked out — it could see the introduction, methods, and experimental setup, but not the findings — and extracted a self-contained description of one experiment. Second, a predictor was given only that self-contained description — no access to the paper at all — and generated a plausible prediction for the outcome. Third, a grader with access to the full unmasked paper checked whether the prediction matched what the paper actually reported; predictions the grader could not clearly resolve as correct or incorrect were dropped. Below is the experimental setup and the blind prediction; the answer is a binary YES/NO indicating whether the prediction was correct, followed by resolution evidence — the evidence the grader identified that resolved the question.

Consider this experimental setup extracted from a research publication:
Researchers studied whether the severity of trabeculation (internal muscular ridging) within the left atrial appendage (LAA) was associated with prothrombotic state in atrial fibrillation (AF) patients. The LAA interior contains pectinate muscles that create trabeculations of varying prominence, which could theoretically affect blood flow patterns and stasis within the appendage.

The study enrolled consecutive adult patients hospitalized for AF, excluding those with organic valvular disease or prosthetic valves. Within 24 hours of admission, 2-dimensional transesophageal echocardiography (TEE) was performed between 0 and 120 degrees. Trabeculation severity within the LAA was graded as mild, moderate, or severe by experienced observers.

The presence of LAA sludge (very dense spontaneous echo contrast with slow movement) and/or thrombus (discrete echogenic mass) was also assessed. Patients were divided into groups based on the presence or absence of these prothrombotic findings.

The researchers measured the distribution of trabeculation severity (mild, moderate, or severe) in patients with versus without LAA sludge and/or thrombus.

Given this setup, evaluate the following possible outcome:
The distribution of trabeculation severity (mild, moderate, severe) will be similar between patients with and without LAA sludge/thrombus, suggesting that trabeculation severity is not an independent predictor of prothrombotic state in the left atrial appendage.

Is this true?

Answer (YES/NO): YES